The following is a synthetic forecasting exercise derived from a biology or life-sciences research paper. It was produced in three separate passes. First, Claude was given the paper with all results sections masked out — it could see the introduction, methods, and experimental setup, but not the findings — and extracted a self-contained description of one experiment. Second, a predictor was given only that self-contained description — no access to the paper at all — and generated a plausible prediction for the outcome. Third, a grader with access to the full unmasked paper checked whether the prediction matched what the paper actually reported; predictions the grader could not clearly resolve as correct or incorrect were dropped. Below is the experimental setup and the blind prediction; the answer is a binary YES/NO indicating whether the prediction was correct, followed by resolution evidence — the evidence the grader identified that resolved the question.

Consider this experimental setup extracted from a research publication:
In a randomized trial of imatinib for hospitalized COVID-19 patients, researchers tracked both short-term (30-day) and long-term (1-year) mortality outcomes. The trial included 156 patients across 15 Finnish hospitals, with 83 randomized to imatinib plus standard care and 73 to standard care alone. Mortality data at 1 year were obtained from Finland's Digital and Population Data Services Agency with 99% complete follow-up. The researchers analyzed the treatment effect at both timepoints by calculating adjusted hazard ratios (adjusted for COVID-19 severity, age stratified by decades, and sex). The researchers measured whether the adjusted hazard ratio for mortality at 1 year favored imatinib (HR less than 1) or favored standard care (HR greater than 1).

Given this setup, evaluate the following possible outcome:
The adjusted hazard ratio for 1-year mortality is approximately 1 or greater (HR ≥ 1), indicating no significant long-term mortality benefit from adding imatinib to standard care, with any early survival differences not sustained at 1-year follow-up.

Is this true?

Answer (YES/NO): YES